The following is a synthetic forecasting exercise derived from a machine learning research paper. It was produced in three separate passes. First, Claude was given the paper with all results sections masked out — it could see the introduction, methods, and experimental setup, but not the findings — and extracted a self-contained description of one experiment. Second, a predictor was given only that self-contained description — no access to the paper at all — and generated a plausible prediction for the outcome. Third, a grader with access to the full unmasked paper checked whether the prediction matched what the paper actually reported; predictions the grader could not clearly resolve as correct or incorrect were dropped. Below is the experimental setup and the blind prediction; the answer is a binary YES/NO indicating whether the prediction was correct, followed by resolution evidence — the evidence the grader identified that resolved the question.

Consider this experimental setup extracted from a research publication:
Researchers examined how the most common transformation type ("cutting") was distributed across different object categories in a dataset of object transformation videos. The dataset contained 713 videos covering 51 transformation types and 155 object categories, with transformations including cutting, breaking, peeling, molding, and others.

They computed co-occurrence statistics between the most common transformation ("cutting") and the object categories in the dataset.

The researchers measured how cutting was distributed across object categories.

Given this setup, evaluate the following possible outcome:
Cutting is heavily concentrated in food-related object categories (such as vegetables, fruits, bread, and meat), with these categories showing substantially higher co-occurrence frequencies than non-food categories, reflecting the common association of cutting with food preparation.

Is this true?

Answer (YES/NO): NO